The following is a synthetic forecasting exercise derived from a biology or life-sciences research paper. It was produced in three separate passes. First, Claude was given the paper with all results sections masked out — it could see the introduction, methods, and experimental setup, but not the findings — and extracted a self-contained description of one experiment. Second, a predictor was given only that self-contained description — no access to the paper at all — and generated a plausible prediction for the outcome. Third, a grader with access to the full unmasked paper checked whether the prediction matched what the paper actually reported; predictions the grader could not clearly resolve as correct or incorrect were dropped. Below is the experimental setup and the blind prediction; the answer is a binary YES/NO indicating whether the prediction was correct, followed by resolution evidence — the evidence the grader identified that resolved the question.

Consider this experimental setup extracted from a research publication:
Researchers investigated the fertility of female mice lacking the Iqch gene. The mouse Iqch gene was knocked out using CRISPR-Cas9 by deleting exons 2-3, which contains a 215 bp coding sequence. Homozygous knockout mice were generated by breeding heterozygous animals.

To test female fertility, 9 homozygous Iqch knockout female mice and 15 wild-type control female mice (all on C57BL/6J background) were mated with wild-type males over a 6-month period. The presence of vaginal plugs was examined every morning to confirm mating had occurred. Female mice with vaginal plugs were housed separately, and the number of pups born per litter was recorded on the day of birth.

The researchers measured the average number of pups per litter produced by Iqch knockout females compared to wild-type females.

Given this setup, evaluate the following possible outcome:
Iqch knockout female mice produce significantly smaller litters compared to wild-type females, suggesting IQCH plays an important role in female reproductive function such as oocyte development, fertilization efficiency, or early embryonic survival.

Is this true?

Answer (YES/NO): NO